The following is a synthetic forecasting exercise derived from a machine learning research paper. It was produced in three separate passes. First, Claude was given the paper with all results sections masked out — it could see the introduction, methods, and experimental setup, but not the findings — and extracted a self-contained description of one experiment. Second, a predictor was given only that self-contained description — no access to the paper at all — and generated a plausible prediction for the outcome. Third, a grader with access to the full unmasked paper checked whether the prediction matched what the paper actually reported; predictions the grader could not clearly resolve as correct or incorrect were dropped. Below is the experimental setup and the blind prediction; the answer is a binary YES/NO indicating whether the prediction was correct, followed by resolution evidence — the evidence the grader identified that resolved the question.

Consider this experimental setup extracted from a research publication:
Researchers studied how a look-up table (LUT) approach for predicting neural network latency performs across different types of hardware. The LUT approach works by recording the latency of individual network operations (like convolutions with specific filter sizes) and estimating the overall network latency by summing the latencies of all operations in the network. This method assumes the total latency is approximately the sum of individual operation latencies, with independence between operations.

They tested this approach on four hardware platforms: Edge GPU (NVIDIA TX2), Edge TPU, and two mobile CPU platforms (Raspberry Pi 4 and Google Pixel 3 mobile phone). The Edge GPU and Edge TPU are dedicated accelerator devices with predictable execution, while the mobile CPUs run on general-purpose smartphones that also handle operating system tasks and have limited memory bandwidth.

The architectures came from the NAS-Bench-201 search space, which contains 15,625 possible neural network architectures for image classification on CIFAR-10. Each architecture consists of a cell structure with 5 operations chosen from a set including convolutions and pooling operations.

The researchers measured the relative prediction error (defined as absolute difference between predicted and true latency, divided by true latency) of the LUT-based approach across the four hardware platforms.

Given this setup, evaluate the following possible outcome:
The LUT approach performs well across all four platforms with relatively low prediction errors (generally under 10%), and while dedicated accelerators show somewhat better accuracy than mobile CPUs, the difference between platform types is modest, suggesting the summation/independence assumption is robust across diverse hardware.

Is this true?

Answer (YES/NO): NO